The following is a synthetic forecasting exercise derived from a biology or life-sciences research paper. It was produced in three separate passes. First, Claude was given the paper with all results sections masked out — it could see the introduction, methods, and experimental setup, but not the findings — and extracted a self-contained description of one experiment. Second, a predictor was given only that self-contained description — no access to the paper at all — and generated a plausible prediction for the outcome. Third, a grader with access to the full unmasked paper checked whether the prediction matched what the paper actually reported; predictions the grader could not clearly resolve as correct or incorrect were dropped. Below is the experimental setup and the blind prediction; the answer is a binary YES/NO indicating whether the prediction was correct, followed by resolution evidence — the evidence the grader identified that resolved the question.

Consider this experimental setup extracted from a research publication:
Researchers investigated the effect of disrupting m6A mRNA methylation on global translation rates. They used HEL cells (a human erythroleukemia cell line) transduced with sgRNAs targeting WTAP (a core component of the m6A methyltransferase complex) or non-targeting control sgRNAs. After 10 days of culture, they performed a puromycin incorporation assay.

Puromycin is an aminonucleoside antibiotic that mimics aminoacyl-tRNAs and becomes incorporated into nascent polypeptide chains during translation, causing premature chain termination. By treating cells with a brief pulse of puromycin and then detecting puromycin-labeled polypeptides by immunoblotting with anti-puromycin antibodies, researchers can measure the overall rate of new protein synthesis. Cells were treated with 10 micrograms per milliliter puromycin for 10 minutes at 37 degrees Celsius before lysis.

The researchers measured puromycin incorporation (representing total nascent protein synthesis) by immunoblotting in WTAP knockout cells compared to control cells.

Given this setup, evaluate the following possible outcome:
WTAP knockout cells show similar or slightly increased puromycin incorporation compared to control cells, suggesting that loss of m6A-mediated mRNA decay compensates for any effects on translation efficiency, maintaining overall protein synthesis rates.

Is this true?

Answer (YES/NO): YES